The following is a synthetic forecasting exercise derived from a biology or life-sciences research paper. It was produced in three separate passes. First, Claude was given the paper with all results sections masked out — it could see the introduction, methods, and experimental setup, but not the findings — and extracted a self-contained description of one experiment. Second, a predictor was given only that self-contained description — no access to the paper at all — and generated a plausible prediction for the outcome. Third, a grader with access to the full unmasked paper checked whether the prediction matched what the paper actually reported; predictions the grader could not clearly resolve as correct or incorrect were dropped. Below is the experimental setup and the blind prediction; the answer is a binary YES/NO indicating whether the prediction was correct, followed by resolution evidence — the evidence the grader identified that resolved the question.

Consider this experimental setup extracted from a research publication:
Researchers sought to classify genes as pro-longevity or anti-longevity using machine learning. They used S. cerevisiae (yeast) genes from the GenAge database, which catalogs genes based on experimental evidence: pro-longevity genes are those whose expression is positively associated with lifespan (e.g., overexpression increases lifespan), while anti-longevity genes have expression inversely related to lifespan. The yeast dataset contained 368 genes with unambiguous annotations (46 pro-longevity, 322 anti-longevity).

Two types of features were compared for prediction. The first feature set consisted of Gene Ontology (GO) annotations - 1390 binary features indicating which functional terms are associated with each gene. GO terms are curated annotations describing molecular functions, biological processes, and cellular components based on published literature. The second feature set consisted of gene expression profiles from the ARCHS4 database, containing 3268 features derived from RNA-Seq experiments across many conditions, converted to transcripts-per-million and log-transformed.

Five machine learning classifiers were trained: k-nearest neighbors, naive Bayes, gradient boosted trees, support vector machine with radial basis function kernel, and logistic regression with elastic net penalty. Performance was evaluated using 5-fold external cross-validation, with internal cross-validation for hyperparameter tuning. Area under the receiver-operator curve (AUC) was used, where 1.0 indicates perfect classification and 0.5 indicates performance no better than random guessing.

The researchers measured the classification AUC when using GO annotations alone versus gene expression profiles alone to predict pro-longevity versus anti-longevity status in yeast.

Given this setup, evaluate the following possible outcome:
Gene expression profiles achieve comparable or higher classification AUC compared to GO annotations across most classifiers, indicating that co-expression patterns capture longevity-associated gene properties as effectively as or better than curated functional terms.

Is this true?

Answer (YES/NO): NO